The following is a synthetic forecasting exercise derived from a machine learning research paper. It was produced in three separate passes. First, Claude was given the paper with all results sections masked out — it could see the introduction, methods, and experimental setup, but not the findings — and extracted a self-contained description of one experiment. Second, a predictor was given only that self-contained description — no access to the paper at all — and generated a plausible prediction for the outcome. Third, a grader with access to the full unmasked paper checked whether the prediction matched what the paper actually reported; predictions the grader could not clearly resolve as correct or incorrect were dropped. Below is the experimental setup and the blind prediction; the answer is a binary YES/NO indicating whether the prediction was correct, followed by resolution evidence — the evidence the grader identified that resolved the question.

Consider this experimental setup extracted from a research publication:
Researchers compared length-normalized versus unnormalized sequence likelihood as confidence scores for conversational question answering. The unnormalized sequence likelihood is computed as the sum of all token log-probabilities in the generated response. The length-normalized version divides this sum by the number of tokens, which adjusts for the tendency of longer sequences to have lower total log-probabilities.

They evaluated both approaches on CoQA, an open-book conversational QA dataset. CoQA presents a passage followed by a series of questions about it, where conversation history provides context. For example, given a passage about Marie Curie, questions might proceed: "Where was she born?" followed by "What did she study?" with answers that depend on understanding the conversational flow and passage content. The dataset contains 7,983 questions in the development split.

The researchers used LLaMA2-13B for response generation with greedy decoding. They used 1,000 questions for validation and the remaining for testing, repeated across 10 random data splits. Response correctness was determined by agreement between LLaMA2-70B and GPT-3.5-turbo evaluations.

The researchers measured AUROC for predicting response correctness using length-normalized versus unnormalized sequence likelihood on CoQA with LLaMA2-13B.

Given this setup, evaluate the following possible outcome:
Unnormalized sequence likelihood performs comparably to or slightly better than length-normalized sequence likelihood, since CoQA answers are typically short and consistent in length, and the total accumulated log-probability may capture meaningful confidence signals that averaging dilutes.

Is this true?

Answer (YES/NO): NO